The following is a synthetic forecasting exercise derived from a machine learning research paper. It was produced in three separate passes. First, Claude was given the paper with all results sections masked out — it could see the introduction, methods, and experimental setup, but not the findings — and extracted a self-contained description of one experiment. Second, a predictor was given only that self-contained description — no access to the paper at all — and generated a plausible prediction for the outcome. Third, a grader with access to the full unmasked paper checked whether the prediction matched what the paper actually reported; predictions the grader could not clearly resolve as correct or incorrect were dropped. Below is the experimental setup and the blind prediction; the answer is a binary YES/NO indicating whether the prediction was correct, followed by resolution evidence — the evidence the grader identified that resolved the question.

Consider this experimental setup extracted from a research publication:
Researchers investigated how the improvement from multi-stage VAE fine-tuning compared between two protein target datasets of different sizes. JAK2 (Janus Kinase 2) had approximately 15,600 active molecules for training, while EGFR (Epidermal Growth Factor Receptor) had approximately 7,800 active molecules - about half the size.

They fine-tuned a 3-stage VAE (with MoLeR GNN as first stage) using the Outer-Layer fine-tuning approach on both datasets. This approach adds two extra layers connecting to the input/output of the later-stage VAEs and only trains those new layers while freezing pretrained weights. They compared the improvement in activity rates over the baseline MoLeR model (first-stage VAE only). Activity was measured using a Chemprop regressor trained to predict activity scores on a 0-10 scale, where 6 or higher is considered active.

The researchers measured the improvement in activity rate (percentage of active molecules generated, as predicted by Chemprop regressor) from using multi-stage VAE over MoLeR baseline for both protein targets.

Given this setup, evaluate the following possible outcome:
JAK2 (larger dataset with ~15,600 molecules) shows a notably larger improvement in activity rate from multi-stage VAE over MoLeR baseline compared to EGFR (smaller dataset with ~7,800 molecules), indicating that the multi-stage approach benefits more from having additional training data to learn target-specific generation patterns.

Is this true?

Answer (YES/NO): NO